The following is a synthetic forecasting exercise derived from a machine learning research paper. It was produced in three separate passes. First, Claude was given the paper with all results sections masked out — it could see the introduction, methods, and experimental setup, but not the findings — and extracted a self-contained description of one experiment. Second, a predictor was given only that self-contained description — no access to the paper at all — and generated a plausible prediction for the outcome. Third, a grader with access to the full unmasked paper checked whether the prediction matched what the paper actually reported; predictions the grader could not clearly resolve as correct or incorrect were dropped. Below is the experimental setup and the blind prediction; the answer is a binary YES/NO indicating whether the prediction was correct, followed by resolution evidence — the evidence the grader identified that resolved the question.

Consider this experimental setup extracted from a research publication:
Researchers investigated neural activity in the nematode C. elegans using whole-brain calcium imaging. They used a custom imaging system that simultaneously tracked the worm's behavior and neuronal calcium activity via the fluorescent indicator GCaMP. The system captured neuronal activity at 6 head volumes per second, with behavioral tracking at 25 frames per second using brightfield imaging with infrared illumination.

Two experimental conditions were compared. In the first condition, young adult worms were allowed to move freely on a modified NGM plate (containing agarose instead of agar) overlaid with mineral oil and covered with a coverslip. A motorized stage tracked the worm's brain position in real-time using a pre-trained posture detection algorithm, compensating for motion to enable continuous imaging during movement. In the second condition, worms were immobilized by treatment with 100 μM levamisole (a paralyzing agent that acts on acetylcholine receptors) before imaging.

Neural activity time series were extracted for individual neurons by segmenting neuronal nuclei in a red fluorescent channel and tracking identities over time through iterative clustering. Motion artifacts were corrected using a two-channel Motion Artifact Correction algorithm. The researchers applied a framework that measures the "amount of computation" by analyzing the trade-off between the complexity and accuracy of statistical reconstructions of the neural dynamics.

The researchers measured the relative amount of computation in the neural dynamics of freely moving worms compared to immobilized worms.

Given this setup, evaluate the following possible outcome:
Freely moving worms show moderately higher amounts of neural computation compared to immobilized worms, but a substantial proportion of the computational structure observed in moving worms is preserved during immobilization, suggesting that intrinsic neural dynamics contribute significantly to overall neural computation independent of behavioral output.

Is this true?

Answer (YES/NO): NO